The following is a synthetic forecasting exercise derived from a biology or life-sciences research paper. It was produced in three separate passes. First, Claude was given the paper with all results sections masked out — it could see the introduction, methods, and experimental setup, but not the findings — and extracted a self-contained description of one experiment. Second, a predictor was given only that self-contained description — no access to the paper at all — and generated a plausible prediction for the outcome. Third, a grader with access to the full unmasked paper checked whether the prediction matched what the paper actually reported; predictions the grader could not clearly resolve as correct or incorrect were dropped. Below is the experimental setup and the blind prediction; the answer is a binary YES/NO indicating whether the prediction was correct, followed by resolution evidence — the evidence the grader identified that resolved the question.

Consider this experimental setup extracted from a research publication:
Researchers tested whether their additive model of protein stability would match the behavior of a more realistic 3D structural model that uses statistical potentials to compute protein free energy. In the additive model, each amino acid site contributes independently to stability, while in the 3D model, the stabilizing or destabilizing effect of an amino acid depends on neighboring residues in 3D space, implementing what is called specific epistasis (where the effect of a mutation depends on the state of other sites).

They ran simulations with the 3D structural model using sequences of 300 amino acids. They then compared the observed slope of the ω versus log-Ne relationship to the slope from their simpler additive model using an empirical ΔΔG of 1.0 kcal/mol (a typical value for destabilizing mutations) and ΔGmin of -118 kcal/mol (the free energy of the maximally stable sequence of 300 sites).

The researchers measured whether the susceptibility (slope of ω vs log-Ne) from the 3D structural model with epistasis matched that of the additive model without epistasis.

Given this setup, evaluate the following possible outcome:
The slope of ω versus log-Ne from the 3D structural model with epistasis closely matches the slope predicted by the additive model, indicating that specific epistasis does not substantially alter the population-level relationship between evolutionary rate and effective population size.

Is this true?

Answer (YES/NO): YES